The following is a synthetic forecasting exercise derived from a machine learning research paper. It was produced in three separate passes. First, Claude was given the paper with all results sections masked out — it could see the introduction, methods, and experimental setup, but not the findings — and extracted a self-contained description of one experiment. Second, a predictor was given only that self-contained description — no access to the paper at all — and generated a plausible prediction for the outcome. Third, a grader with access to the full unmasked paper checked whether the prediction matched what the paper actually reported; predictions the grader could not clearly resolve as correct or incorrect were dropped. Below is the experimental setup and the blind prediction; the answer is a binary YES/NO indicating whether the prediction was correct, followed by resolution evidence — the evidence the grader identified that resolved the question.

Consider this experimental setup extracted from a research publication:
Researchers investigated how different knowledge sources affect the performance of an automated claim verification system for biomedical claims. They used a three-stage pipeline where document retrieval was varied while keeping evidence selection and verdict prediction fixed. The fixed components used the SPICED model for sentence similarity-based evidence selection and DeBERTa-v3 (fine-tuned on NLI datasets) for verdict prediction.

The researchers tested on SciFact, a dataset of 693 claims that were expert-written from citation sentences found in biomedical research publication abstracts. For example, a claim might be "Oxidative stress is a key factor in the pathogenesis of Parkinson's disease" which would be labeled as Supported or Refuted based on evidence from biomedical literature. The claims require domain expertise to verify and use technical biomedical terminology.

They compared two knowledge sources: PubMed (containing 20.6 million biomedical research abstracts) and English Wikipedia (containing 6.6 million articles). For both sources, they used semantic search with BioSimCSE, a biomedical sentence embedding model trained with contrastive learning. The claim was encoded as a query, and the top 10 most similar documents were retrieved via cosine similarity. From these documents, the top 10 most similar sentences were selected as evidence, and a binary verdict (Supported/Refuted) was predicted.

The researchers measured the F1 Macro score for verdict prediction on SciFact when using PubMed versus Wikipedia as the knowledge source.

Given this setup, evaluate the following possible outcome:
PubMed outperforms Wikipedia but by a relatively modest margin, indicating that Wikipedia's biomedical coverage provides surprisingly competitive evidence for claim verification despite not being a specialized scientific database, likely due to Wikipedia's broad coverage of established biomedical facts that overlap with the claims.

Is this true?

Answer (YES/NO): YES